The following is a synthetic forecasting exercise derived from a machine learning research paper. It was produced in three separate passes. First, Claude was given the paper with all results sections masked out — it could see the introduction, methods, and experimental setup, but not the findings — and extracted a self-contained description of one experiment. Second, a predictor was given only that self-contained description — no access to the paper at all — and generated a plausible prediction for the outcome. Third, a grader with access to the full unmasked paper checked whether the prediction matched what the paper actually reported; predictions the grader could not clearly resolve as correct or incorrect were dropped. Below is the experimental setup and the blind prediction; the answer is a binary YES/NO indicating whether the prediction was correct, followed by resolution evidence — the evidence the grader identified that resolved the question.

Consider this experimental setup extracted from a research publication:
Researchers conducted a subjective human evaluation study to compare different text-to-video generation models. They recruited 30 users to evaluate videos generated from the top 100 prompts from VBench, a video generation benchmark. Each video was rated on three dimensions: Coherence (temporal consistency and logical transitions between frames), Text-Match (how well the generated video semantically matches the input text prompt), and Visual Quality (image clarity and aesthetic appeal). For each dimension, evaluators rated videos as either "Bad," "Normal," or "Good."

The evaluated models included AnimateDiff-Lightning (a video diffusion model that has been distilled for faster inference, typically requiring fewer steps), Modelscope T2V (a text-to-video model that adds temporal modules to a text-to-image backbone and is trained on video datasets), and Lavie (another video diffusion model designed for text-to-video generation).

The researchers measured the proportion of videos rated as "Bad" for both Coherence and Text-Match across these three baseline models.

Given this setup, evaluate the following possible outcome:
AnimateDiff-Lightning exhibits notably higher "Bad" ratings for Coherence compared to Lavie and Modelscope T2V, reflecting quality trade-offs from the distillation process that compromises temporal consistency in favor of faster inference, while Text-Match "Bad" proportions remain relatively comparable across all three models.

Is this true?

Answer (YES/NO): NO